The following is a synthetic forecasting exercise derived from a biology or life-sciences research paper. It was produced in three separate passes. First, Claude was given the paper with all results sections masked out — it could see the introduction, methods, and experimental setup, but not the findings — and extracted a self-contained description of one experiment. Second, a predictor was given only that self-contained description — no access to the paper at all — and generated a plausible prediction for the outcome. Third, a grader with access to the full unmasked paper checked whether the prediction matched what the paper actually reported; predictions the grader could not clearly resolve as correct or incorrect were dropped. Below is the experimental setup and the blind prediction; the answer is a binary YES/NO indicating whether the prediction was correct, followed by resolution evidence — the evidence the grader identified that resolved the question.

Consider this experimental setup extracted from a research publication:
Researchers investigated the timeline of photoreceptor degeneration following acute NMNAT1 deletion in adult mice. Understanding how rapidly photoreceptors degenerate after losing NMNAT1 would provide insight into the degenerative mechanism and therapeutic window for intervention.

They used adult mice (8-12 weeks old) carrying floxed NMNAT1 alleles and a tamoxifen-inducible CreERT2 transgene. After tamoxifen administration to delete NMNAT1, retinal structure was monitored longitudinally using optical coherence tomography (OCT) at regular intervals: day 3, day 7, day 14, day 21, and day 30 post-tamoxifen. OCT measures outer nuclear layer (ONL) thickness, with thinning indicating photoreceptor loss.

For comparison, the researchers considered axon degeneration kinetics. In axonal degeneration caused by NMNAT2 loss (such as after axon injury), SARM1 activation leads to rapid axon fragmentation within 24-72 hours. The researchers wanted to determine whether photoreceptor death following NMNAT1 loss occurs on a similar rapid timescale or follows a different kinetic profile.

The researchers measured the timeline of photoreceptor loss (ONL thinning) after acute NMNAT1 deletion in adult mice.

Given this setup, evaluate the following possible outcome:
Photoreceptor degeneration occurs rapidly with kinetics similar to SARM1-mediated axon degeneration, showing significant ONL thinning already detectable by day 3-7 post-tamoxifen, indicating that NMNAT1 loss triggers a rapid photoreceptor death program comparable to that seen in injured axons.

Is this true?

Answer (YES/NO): NO